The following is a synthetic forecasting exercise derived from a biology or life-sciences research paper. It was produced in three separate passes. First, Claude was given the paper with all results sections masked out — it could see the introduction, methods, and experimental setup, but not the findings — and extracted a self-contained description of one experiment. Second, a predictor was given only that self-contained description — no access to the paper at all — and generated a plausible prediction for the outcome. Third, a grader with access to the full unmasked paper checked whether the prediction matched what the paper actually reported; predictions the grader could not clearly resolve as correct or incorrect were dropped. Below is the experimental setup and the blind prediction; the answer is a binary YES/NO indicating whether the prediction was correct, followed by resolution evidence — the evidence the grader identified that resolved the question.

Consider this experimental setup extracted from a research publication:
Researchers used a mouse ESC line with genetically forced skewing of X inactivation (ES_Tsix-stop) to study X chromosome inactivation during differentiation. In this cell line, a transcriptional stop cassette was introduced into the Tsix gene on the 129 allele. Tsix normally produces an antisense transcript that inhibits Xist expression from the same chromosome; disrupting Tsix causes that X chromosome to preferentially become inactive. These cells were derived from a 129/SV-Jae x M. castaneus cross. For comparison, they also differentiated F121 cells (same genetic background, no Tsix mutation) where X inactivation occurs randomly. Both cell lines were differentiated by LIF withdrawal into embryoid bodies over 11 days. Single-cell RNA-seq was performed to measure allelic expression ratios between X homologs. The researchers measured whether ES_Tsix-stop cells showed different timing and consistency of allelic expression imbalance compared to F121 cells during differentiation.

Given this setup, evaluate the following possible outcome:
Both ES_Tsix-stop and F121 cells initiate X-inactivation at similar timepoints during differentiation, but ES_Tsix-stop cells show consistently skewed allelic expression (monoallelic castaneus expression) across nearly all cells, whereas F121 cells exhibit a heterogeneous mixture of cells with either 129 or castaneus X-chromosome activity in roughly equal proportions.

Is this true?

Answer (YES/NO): NO